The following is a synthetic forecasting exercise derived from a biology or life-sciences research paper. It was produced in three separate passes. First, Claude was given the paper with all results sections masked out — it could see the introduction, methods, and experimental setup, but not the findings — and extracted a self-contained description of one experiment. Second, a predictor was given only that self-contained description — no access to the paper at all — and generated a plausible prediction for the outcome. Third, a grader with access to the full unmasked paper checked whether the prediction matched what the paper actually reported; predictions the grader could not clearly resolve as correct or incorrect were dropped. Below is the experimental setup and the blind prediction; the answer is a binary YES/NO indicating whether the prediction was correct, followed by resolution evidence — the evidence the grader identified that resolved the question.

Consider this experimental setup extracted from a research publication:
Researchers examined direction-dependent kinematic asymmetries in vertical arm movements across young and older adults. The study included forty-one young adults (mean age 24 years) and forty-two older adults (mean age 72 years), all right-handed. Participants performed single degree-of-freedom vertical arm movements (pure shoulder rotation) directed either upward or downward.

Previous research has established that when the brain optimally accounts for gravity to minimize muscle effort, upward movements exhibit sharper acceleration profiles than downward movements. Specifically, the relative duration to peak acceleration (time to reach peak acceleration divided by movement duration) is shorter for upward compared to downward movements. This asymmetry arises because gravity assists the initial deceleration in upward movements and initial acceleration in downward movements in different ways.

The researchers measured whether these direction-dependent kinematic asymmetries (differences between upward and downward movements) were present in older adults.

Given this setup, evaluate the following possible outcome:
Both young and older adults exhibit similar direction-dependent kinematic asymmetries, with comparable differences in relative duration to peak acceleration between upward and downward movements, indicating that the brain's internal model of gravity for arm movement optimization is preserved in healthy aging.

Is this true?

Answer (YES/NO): YES